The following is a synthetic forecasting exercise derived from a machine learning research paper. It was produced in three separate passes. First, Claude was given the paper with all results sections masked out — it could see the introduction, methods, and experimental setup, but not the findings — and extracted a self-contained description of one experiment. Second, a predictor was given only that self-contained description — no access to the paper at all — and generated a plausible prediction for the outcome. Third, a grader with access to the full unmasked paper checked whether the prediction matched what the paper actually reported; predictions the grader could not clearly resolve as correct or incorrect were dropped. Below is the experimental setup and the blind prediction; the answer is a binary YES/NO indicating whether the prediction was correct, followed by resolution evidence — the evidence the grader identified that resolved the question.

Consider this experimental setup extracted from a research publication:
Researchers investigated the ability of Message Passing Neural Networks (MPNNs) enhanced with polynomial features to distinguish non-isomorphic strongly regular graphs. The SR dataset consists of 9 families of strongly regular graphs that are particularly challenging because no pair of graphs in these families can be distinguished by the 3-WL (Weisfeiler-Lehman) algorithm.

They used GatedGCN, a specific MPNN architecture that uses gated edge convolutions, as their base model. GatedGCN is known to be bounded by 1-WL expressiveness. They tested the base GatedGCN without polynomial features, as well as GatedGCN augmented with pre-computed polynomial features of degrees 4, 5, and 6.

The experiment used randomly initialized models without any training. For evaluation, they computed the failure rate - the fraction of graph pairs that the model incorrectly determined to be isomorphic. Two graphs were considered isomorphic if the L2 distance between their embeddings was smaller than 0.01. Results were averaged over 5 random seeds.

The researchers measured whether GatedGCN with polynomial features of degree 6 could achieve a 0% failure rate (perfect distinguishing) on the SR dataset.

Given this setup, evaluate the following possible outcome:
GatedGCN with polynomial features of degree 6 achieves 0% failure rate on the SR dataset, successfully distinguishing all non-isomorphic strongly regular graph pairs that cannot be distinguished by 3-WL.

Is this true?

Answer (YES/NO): NO